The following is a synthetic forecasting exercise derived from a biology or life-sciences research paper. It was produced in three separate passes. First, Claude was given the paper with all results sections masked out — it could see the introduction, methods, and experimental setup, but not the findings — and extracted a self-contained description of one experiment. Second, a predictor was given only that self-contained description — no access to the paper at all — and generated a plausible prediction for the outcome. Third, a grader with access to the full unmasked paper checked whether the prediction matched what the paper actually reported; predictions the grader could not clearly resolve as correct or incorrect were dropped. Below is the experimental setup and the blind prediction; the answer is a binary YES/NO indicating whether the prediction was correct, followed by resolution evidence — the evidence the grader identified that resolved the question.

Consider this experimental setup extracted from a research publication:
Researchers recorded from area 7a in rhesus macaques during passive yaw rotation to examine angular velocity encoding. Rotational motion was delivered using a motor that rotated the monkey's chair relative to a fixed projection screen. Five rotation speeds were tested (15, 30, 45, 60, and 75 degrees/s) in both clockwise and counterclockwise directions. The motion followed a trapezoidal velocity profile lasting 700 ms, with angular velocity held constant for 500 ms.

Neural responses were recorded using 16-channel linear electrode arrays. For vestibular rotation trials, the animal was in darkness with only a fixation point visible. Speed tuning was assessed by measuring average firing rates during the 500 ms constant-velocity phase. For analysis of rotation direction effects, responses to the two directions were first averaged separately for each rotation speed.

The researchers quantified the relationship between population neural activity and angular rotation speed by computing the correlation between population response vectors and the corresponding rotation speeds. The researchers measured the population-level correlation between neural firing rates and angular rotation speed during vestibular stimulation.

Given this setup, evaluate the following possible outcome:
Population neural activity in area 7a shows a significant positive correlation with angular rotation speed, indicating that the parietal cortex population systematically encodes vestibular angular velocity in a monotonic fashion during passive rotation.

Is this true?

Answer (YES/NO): YES